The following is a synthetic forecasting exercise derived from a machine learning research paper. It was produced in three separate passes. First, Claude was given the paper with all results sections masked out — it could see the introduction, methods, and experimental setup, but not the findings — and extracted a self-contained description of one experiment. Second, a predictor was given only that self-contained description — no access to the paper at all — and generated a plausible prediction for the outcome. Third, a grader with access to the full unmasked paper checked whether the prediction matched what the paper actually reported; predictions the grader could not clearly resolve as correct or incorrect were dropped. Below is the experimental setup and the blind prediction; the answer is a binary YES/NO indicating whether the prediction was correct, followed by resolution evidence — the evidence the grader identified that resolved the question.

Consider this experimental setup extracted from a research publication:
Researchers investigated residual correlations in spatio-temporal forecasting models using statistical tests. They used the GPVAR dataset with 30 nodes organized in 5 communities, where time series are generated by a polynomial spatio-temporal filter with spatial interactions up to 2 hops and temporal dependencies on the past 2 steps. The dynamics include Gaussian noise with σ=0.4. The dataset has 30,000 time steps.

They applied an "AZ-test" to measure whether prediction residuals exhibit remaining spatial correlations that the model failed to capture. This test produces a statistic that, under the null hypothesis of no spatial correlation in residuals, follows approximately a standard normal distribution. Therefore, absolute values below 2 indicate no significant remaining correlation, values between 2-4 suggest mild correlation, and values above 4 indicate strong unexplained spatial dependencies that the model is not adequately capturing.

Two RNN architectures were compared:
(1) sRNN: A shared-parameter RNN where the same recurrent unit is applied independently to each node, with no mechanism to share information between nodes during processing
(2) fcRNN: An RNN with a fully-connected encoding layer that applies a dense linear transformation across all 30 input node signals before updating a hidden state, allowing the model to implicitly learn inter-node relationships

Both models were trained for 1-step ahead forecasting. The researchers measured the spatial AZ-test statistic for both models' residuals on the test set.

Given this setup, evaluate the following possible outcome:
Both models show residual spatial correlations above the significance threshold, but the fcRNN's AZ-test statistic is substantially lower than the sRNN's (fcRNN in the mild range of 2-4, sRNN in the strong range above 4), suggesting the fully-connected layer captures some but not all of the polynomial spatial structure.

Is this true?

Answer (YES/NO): NO